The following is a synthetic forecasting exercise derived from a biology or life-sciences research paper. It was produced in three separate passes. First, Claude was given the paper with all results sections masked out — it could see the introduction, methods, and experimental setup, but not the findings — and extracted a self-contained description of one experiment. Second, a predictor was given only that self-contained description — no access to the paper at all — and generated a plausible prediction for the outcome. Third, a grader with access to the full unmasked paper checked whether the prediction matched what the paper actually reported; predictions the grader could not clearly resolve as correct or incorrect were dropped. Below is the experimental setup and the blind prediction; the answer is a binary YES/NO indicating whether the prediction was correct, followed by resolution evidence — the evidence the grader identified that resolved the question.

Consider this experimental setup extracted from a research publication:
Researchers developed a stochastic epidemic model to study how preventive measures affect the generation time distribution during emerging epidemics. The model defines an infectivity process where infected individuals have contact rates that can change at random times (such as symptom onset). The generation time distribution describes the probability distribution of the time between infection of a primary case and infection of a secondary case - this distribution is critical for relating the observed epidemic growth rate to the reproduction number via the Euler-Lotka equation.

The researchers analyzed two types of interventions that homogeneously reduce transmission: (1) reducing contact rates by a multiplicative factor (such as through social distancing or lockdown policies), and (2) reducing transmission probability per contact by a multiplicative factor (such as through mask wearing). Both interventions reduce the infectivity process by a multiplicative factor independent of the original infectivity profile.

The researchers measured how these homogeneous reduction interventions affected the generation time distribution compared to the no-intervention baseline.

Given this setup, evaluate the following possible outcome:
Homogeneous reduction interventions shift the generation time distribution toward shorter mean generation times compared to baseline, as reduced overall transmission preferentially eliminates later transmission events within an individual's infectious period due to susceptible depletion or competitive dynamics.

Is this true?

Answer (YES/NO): NO